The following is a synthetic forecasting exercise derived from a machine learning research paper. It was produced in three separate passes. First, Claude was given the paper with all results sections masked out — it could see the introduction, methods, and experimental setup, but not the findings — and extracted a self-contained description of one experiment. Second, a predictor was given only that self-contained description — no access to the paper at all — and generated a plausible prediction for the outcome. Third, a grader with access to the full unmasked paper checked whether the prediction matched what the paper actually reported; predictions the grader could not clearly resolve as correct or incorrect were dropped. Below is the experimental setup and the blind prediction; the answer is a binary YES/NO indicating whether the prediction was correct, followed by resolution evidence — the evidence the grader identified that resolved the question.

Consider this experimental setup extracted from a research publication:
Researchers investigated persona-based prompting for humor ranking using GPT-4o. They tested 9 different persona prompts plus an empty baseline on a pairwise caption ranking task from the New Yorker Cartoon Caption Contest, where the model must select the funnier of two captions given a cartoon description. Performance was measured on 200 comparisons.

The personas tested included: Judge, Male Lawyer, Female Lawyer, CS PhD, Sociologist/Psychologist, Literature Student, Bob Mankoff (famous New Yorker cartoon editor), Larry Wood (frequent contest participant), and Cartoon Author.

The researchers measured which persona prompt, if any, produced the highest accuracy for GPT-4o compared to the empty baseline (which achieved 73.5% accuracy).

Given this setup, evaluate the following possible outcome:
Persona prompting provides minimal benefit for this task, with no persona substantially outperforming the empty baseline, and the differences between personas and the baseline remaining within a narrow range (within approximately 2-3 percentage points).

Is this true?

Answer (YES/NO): YES